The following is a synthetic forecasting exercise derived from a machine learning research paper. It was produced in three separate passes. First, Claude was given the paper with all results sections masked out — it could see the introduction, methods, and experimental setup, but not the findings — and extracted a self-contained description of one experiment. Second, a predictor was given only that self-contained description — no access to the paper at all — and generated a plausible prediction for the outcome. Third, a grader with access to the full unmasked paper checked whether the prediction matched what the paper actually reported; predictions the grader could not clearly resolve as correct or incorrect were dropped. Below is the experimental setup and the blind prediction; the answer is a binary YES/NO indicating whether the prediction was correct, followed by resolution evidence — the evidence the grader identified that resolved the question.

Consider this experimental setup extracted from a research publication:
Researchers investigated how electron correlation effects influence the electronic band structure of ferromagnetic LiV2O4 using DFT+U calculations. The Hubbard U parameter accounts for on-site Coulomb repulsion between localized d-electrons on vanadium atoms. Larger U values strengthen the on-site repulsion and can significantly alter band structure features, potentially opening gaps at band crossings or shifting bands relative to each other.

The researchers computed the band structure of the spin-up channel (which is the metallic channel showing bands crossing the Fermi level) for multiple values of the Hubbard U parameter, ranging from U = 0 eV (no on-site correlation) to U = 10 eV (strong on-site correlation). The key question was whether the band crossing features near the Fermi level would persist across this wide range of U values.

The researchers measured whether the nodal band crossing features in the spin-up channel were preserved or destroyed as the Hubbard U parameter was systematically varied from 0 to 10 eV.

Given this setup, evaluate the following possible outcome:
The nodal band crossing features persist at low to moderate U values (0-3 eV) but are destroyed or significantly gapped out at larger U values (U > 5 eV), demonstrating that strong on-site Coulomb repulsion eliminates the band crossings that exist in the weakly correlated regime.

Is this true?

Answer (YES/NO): NO